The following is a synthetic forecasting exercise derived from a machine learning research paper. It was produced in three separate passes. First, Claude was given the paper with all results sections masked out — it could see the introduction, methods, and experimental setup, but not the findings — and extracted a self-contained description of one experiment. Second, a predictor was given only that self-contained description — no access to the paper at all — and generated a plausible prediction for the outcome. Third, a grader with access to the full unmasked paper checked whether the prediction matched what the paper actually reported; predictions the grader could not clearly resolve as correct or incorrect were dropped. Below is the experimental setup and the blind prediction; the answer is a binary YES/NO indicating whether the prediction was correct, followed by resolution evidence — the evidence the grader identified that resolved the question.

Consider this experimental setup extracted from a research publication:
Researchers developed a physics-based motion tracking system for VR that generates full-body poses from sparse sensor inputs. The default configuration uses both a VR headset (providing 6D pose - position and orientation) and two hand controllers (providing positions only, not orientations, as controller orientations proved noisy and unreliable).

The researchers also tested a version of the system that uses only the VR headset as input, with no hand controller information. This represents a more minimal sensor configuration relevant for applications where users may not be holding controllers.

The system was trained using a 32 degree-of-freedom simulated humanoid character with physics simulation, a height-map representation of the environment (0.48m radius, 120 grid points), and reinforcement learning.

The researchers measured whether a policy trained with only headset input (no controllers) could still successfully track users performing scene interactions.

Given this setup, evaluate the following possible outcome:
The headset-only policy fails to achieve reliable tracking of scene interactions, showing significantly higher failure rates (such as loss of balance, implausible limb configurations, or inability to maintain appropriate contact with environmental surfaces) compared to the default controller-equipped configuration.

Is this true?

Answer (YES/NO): NO